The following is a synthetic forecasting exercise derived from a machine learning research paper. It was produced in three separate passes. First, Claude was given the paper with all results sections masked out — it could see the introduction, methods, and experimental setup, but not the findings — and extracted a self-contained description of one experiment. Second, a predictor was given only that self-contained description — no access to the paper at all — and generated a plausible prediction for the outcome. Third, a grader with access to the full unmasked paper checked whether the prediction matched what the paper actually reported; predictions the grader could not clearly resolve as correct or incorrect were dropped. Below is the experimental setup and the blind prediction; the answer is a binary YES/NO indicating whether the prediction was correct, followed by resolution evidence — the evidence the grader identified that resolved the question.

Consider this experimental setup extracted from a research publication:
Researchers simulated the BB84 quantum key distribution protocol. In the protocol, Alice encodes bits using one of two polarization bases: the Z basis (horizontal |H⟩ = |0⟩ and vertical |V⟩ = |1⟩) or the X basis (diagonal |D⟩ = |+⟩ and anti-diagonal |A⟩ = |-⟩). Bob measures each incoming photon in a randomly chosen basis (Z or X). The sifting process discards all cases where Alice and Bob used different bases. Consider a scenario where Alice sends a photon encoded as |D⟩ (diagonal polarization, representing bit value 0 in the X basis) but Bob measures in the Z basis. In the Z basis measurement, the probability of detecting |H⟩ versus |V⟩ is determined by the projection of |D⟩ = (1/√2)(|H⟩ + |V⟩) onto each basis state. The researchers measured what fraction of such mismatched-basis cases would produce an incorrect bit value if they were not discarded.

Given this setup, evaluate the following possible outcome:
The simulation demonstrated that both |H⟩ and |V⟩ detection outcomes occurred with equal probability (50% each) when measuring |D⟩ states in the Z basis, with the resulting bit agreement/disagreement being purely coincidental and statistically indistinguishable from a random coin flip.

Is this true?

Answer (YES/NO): YES